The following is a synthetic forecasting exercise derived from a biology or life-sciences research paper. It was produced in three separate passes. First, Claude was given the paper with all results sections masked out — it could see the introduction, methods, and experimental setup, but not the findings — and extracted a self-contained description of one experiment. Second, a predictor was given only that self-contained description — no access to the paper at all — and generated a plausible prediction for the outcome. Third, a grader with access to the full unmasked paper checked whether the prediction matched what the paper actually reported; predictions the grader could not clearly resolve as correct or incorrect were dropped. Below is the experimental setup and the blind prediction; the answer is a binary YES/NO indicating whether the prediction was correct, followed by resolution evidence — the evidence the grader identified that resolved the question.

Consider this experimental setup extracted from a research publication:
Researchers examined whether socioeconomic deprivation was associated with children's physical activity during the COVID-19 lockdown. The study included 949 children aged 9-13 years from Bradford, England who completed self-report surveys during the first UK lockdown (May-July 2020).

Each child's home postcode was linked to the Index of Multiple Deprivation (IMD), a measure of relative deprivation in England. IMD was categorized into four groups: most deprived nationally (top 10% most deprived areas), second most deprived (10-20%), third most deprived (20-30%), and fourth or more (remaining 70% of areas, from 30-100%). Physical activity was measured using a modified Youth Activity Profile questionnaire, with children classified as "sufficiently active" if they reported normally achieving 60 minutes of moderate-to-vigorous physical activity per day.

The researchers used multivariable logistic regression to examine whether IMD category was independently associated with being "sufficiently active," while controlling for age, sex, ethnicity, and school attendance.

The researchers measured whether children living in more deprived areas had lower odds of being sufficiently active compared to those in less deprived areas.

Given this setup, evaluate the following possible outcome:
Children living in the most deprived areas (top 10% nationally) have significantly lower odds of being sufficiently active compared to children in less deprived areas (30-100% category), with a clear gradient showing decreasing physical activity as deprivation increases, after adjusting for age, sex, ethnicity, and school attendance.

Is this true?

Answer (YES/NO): NO